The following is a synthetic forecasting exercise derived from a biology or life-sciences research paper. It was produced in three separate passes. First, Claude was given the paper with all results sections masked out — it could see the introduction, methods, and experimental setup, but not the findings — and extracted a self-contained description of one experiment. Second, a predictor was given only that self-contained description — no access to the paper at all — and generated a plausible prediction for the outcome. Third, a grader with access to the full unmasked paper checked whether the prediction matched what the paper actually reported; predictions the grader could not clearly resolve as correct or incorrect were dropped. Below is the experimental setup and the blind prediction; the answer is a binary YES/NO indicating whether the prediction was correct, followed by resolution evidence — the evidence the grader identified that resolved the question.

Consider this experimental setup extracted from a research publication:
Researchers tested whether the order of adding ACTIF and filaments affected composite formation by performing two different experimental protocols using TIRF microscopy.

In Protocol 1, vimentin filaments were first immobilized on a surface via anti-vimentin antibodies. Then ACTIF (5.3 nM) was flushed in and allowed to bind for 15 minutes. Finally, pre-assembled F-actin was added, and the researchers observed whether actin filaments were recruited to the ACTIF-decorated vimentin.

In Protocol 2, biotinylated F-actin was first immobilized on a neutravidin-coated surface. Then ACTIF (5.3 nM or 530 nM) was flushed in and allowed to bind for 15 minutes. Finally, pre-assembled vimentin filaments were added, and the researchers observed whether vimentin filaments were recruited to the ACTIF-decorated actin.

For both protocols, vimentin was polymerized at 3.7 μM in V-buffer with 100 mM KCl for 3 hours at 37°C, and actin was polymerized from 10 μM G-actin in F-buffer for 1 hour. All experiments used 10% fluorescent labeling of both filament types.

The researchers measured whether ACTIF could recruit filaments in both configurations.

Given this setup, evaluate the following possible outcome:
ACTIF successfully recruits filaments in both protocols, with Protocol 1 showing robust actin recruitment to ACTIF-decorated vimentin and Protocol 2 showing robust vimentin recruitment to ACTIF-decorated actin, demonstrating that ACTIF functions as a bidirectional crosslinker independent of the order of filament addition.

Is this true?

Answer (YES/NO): NO